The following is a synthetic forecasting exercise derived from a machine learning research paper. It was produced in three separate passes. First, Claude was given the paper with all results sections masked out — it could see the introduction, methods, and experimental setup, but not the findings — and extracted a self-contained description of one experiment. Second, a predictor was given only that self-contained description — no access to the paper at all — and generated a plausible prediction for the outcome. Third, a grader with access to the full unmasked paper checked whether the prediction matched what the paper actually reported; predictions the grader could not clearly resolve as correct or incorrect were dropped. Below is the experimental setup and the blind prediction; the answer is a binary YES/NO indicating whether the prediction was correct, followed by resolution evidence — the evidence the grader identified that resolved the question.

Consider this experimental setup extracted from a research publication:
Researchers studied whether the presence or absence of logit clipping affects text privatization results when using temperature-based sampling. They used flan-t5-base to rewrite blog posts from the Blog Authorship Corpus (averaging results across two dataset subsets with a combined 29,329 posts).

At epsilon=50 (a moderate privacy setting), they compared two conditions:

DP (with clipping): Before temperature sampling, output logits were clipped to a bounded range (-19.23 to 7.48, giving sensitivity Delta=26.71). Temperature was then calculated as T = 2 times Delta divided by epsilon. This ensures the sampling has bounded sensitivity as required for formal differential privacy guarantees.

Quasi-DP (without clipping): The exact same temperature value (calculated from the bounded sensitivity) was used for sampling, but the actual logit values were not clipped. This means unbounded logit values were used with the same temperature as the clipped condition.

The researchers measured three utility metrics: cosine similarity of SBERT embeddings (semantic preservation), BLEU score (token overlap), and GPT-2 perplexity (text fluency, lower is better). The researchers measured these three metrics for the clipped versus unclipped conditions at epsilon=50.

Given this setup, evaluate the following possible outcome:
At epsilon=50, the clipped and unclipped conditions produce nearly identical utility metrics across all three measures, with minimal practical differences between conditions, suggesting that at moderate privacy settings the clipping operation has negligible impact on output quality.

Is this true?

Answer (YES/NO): NO